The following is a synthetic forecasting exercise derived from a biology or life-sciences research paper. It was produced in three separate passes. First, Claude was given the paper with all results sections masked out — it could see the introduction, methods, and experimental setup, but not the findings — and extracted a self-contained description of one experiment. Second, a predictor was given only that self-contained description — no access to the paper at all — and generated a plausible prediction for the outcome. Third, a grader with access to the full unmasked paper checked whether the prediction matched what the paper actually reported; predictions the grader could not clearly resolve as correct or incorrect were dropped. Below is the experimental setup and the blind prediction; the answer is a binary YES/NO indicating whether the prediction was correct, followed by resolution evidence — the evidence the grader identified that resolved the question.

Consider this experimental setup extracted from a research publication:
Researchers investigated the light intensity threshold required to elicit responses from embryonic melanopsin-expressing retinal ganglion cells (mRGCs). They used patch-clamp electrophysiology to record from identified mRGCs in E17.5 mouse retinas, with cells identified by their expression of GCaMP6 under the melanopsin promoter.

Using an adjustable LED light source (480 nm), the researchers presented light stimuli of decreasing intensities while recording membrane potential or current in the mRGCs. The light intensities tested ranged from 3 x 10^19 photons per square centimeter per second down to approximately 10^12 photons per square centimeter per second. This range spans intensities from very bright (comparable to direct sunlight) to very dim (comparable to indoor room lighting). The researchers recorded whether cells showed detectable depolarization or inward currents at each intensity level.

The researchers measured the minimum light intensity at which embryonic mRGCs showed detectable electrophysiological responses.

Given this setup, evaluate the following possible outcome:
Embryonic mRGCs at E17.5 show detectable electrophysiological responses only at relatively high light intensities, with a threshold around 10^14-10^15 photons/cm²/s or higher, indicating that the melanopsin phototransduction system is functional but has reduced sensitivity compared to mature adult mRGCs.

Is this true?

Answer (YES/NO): NO